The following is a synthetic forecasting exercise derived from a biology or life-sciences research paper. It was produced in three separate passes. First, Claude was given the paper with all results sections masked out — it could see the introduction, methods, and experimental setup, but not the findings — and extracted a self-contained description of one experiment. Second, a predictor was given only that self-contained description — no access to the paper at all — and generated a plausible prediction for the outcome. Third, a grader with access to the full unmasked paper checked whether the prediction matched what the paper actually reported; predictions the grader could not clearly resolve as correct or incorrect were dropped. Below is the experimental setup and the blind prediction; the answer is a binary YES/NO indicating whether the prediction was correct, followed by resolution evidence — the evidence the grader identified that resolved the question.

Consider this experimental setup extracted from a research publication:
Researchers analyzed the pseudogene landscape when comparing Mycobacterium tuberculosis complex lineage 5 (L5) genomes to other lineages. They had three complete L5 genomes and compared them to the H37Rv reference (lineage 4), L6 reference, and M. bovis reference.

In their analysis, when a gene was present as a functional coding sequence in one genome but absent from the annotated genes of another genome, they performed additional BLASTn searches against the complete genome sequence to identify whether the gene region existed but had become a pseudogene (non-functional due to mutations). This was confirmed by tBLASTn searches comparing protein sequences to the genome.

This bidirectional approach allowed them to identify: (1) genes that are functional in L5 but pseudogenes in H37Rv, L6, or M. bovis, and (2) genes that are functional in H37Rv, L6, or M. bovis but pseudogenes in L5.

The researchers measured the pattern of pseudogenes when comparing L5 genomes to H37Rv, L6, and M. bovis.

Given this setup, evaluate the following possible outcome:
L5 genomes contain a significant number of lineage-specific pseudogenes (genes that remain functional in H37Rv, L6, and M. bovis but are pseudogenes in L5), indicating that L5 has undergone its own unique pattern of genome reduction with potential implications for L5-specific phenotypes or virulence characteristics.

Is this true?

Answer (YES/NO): NO